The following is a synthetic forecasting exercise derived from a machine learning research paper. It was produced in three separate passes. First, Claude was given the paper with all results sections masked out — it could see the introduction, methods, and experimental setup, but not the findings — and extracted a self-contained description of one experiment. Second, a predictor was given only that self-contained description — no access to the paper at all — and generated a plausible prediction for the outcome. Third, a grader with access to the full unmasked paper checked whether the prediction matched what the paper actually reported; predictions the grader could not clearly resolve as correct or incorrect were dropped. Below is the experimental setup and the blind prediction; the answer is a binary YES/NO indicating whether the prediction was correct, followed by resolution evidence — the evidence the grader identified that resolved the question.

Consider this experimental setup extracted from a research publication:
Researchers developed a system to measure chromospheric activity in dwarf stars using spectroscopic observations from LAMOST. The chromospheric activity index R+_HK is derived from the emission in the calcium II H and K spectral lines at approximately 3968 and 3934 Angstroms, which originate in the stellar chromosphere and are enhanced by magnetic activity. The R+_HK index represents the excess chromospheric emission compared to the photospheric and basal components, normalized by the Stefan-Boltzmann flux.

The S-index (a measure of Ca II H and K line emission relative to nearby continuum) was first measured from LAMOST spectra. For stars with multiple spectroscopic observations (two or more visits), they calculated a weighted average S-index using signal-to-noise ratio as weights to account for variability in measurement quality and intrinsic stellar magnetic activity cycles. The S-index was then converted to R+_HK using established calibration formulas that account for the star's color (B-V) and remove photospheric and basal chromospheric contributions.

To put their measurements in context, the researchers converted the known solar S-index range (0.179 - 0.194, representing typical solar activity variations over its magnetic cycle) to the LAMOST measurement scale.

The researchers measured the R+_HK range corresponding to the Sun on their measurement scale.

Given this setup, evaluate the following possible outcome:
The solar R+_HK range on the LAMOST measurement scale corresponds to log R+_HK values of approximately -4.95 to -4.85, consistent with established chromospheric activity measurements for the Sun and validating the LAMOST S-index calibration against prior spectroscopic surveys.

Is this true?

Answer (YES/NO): NO